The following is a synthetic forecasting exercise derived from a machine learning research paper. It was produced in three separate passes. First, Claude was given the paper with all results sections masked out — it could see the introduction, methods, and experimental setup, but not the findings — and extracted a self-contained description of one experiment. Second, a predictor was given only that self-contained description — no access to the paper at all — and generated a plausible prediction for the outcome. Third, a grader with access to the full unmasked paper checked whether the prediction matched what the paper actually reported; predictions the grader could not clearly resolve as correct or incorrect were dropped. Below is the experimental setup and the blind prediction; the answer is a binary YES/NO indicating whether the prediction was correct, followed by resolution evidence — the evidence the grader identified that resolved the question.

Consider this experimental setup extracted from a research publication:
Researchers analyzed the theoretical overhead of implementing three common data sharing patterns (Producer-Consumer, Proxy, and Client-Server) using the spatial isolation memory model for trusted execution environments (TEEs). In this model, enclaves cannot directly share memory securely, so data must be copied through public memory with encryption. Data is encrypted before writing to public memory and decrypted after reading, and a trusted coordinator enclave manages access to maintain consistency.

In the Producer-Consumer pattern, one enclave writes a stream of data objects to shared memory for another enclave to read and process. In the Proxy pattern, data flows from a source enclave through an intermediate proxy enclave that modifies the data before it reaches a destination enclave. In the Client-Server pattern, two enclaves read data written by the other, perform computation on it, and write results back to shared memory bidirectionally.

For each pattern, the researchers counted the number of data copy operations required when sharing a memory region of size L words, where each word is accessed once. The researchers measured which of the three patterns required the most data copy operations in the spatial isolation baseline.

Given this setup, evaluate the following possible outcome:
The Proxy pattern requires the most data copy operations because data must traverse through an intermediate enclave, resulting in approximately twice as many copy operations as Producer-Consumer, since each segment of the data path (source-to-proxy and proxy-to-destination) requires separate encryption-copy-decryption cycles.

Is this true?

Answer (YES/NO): YES